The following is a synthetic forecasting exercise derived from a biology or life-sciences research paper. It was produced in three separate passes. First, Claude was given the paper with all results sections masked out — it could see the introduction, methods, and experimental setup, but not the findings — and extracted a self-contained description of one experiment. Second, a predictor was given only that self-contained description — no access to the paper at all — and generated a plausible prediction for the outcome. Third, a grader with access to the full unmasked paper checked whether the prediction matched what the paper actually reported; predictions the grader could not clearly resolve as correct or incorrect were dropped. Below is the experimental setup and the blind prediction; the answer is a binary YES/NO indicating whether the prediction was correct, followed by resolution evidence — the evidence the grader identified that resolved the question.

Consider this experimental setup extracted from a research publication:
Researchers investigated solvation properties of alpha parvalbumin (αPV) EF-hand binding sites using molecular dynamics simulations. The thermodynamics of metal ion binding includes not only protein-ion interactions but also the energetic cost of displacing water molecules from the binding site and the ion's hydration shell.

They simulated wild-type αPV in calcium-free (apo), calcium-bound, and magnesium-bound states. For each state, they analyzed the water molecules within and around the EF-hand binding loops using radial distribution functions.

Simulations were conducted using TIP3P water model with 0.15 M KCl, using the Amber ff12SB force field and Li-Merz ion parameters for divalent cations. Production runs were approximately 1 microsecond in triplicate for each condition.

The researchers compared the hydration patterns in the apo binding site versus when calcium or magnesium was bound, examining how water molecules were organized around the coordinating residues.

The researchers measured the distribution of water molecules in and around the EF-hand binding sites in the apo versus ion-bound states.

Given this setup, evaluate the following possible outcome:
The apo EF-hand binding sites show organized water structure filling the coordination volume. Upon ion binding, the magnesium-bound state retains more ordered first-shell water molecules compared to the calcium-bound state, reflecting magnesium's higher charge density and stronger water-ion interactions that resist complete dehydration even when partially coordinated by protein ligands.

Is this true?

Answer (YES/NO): NO